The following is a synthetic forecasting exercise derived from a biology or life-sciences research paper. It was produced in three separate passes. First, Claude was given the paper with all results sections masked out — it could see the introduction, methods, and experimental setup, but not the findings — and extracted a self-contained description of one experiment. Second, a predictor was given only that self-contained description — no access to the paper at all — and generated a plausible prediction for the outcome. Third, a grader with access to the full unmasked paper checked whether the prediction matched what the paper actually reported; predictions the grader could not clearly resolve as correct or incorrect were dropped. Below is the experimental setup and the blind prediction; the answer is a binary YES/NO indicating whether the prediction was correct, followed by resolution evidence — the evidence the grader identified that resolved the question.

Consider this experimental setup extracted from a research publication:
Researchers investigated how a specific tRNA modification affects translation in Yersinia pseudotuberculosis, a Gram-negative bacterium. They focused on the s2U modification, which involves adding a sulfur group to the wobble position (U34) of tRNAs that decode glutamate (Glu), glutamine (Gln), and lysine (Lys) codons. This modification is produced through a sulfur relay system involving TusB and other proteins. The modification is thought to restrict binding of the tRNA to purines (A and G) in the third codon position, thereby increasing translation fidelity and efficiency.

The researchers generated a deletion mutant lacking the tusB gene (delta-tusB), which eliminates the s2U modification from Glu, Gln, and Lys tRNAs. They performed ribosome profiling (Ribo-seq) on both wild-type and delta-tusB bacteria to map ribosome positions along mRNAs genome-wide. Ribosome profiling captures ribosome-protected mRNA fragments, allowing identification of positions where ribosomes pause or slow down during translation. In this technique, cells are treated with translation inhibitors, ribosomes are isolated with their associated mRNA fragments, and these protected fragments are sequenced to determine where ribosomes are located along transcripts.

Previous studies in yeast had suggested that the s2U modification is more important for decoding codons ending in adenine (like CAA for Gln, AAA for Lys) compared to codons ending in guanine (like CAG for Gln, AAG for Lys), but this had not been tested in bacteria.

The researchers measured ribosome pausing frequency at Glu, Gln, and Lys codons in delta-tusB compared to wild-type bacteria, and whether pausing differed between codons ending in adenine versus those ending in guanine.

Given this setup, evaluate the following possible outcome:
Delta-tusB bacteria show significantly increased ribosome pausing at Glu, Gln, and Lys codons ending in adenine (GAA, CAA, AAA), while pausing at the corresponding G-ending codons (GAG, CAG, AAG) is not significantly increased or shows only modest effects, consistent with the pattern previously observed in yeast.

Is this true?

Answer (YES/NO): NO